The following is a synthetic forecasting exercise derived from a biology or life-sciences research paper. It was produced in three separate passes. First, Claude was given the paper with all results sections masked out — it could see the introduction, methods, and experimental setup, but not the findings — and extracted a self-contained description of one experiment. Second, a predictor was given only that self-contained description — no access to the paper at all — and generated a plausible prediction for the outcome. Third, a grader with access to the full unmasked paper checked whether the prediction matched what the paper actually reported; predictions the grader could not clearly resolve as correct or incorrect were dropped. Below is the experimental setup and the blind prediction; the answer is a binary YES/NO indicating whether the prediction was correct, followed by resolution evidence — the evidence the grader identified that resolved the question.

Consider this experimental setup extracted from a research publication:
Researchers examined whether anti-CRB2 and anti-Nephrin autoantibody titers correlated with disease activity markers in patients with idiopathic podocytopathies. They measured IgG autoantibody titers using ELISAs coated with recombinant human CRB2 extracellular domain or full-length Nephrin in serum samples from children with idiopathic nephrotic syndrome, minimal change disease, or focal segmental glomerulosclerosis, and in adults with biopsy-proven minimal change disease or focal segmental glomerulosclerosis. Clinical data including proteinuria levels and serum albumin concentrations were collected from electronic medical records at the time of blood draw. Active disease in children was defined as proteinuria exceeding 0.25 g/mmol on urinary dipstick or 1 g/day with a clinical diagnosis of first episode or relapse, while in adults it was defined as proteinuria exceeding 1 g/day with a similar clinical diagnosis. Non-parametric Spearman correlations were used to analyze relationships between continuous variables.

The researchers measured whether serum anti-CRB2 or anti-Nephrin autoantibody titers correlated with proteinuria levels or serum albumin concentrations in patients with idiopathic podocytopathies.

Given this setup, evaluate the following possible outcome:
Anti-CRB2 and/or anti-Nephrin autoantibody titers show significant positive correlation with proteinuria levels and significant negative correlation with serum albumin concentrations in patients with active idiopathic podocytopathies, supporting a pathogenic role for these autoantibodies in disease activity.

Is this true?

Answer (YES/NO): NO